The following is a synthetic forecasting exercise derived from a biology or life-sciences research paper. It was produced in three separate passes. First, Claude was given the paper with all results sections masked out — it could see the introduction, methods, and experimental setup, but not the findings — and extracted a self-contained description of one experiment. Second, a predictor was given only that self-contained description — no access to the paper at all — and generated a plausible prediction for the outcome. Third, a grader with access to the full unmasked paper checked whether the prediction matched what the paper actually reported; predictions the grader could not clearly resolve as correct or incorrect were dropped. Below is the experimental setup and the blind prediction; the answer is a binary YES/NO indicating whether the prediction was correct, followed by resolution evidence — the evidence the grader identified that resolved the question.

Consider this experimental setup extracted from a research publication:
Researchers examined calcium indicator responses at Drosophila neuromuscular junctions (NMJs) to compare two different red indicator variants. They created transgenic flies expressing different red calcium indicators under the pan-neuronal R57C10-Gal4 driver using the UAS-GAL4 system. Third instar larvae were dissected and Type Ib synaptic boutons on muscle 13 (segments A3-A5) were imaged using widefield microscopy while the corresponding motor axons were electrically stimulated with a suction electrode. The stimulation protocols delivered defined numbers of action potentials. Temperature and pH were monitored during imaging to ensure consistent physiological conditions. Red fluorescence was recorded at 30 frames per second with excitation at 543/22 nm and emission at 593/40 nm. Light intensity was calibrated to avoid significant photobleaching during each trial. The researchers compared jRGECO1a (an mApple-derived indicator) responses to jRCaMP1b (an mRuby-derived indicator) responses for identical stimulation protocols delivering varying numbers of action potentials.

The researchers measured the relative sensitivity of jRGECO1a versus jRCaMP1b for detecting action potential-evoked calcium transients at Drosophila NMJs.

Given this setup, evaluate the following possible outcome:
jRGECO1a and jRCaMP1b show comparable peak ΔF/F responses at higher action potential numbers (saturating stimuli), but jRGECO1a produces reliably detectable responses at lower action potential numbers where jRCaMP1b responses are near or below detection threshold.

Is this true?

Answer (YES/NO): NO